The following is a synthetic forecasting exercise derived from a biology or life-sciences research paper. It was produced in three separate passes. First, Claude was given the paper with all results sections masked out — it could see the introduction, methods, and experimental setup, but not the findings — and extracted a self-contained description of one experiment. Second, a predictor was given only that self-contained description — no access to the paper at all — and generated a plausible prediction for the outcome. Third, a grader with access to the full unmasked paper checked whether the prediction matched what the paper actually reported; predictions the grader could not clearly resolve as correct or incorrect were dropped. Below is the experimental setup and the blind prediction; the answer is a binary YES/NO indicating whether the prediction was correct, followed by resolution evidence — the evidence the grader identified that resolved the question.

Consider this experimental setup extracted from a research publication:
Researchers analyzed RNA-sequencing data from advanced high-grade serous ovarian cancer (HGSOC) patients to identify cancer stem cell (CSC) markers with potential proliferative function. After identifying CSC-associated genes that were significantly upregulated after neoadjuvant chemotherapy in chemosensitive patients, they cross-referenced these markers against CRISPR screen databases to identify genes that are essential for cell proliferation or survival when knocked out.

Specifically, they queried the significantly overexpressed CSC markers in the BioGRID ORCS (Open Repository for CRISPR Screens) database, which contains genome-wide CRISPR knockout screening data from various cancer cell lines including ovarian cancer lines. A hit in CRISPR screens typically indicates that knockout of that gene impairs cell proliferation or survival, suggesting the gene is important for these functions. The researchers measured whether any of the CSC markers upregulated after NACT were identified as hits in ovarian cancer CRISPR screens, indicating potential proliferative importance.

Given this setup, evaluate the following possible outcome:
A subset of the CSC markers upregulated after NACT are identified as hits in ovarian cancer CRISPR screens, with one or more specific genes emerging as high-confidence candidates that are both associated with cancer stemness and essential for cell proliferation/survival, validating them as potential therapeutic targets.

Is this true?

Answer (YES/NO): YES